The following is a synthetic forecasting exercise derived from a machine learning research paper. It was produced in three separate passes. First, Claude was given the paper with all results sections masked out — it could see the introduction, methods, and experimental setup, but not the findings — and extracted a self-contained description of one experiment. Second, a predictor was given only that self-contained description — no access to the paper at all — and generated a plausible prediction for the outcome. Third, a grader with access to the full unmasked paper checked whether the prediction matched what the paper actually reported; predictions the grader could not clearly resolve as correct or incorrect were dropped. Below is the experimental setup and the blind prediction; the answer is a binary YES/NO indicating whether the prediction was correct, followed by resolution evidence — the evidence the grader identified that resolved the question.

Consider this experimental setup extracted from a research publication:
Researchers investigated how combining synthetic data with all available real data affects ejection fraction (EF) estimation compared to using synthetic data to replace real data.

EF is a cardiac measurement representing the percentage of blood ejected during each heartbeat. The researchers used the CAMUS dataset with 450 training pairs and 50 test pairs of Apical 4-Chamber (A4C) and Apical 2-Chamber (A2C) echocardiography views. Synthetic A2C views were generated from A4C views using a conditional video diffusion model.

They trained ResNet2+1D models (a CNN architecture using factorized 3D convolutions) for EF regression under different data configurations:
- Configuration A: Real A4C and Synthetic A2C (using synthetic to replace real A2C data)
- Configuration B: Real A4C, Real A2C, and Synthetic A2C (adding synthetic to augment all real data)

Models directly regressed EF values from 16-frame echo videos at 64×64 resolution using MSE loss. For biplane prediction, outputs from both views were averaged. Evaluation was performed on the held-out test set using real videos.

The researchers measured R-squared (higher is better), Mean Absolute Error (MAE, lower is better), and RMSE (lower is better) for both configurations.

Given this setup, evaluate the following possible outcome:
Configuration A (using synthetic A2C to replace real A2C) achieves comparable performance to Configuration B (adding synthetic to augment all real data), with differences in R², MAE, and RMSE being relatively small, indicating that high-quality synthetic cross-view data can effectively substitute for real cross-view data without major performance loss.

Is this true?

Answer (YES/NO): NO